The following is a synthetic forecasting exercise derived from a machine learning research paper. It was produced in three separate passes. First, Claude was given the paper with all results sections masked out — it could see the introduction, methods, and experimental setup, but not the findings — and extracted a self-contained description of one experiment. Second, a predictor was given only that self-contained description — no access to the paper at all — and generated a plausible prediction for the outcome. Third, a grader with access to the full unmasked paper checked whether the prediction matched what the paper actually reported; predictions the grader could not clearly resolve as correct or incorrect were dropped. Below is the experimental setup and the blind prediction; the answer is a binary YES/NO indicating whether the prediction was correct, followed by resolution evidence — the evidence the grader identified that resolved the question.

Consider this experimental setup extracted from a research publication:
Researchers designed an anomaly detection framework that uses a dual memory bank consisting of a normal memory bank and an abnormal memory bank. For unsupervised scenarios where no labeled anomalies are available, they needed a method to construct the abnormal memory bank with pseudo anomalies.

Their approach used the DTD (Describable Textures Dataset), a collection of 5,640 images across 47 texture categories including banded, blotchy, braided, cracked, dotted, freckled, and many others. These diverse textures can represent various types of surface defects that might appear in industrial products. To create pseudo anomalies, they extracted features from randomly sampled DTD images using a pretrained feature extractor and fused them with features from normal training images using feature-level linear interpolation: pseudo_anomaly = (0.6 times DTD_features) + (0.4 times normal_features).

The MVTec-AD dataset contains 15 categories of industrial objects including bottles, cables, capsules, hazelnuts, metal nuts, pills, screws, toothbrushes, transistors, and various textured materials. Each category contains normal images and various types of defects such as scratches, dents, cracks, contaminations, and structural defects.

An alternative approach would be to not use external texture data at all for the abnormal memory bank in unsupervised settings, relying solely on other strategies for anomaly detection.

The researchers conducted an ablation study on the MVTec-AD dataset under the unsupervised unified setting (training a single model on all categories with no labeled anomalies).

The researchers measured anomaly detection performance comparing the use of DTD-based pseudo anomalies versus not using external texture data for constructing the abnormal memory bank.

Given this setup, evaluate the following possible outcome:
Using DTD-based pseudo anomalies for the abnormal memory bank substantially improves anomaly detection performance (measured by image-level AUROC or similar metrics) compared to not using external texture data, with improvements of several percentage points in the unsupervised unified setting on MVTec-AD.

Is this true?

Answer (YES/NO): NO